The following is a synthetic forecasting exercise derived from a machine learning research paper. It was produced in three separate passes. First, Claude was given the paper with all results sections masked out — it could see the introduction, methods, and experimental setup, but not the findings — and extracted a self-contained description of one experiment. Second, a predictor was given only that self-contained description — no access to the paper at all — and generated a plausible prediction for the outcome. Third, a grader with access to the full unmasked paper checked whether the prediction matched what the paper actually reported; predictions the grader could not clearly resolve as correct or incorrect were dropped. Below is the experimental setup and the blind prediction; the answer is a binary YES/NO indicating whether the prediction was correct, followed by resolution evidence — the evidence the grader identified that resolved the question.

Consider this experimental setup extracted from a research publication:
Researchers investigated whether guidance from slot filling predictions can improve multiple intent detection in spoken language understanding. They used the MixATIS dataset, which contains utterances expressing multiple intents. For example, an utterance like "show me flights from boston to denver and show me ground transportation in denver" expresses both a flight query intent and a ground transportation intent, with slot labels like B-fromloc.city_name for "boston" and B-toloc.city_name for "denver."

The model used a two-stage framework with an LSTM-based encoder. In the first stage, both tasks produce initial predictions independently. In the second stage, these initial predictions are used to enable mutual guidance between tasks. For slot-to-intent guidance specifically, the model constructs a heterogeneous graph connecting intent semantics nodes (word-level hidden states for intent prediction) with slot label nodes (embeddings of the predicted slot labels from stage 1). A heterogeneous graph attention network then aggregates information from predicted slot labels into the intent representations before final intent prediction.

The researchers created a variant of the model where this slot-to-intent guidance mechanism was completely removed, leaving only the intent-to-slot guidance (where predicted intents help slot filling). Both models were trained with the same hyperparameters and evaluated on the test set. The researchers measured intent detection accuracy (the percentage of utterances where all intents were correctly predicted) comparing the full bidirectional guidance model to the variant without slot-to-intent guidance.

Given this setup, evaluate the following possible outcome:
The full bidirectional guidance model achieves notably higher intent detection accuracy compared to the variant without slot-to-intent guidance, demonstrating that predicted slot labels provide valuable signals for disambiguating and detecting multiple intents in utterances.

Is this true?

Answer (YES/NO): YES